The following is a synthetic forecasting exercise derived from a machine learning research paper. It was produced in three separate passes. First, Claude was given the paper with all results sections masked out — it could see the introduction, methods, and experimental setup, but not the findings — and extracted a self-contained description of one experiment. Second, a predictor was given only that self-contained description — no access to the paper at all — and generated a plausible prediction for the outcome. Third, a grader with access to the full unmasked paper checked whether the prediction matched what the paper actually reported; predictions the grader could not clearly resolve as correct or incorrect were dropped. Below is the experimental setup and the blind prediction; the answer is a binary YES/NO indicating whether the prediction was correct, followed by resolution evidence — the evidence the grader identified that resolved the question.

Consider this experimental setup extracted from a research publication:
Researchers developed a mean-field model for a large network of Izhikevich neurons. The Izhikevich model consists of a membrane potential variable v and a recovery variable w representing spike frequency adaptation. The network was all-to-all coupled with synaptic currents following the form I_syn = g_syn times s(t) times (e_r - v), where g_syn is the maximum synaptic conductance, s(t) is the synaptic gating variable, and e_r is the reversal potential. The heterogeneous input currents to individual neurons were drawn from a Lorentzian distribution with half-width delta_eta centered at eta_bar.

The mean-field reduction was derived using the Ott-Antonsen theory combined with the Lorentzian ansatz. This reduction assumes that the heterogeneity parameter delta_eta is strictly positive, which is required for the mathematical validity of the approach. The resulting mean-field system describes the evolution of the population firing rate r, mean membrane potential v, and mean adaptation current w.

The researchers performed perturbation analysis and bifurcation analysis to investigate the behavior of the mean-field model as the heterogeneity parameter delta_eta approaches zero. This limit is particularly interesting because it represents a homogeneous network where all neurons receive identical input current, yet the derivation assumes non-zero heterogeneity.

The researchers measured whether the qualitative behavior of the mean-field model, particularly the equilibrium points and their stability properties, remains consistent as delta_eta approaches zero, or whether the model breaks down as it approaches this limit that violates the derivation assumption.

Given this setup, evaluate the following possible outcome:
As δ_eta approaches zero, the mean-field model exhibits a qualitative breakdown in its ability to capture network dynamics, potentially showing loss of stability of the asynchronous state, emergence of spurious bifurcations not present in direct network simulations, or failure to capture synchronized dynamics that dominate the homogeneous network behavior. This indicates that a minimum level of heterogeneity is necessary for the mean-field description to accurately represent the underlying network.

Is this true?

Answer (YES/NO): NO